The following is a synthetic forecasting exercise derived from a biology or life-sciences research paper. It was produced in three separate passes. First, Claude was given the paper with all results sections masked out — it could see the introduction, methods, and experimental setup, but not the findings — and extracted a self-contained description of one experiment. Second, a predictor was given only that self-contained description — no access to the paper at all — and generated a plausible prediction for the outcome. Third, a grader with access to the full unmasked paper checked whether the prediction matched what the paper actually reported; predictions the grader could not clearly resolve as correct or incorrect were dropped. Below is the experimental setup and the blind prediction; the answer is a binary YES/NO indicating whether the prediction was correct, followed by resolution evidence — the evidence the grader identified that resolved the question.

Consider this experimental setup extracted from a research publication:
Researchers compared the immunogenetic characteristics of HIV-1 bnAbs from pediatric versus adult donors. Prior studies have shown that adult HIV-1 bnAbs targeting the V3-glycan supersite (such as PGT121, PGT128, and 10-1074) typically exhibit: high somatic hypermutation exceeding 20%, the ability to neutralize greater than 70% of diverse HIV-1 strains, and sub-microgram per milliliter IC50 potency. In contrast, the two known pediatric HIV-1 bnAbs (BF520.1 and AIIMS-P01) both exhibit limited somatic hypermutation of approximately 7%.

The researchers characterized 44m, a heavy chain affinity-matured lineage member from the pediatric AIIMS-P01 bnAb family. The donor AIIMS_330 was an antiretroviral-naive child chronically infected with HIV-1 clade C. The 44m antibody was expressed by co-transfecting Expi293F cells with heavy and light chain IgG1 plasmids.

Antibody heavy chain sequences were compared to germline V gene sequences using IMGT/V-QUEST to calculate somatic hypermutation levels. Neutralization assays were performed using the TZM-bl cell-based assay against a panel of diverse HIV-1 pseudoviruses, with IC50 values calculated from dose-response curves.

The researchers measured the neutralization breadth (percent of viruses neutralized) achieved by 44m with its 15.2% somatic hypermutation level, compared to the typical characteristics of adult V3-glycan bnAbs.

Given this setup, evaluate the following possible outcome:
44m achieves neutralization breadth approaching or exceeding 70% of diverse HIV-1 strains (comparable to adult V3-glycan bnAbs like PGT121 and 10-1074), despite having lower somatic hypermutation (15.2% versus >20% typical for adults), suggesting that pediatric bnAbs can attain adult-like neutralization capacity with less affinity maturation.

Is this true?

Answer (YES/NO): YES